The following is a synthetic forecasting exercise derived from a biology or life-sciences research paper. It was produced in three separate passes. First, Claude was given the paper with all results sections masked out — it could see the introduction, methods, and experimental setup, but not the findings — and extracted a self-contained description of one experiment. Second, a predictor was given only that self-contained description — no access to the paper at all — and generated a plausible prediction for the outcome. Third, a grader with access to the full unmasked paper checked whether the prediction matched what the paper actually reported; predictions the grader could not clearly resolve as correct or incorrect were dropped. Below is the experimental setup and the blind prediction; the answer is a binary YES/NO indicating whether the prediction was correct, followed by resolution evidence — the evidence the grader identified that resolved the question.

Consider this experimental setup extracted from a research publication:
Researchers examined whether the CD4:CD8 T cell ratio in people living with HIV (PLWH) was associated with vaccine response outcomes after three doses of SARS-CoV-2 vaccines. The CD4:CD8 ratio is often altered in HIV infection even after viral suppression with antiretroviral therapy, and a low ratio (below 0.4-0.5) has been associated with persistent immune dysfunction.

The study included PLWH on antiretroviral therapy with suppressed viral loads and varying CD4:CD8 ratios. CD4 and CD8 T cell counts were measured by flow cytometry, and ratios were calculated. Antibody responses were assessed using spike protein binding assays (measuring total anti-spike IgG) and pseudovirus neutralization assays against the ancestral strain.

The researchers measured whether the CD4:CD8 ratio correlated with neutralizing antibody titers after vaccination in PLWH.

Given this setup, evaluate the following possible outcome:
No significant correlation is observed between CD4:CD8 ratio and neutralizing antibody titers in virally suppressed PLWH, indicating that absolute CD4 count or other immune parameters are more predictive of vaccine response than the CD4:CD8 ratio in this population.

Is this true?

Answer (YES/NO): NO